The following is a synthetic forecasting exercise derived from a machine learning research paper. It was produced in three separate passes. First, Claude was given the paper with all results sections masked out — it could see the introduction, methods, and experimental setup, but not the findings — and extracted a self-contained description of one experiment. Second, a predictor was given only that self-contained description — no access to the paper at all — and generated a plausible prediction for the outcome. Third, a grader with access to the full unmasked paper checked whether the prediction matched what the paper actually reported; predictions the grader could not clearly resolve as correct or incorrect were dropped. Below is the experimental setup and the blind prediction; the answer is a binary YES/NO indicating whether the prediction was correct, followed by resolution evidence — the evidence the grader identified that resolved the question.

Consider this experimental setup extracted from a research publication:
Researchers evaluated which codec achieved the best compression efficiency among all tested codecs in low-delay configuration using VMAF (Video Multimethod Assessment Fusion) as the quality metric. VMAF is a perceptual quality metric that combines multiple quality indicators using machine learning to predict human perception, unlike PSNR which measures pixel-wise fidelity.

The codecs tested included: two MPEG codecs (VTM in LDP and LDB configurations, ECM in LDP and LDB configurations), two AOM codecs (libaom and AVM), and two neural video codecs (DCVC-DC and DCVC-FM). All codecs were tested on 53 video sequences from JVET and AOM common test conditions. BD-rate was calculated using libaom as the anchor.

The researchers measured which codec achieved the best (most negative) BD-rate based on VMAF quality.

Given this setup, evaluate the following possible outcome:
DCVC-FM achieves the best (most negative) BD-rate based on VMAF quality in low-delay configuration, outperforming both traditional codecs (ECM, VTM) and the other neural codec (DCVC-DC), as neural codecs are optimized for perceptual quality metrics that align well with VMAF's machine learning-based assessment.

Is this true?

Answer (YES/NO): NO